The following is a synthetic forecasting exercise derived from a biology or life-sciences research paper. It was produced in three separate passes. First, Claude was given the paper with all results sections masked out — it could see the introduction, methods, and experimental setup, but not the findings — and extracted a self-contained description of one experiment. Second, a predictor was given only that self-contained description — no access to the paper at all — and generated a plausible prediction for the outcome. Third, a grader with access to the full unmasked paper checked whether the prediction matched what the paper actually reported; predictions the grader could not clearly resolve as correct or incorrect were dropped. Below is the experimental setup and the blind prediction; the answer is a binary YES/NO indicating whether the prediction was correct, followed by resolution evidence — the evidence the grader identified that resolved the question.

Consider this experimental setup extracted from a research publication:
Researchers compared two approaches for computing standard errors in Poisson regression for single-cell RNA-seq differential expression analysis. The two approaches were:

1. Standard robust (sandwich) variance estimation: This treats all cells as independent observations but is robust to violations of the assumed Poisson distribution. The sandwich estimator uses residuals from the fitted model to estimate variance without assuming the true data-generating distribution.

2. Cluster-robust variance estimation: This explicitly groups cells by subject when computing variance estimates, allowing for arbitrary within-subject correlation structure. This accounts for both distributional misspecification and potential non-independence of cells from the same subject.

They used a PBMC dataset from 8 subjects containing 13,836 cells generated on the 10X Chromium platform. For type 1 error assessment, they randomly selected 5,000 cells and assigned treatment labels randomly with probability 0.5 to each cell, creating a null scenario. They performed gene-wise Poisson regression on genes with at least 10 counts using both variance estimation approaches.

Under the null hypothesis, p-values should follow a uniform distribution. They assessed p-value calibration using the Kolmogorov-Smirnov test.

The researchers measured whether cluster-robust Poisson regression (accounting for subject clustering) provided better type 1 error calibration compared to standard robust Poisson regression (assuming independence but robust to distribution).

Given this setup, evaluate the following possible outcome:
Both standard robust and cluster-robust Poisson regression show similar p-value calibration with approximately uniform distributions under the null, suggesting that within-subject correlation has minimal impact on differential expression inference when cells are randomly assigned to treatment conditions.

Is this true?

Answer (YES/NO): YES